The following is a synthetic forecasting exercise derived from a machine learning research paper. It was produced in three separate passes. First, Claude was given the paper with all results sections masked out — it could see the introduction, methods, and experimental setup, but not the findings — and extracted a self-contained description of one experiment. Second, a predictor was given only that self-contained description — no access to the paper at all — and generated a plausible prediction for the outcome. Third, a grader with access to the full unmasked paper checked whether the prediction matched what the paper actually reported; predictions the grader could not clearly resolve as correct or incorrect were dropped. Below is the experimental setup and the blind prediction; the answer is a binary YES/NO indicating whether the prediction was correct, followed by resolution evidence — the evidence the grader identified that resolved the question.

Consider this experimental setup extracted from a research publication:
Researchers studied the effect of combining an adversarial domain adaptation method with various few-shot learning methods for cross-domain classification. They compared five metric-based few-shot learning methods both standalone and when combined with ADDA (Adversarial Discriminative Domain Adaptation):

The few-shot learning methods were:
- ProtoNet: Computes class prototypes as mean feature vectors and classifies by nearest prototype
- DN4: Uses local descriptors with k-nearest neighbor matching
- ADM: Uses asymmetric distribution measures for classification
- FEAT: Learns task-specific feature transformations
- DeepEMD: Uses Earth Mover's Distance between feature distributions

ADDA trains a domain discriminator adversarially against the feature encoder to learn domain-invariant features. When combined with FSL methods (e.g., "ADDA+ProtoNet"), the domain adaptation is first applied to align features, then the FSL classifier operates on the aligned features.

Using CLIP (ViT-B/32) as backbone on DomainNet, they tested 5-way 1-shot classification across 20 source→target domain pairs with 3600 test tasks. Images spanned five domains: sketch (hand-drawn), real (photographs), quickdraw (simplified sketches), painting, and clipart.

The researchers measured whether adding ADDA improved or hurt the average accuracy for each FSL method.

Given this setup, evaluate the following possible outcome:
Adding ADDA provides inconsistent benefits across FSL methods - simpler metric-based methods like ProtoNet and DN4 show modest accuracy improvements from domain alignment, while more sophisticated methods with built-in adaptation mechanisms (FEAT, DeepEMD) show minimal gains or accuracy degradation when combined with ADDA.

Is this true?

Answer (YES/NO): NO